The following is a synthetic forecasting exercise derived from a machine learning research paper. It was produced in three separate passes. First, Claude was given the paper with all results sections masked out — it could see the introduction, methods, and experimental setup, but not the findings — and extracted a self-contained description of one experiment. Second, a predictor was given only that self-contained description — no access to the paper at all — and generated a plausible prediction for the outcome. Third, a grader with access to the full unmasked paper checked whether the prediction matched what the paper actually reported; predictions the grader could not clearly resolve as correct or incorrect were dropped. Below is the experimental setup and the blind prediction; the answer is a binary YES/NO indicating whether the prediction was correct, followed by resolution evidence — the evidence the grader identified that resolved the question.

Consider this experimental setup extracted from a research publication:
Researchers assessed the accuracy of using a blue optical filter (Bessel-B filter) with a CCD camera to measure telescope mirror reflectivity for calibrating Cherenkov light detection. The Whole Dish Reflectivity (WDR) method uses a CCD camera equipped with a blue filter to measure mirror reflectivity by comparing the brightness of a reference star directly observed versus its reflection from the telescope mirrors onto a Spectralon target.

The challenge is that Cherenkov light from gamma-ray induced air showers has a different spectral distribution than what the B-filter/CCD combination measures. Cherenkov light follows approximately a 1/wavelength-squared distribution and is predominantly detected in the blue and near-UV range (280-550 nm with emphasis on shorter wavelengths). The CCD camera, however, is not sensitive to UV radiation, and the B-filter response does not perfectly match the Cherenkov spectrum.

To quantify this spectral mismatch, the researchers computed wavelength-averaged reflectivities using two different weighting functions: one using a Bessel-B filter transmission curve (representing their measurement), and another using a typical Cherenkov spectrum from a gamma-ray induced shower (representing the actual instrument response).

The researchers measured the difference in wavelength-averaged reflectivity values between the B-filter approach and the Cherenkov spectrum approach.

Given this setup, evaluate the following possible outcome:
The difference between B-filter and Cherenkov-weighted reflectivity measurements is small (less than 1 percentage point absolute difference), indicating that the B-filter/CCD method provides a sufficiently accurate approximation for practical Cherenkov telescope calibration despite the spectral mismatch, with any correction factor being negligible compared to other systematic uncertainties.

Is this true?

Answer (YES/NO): NO